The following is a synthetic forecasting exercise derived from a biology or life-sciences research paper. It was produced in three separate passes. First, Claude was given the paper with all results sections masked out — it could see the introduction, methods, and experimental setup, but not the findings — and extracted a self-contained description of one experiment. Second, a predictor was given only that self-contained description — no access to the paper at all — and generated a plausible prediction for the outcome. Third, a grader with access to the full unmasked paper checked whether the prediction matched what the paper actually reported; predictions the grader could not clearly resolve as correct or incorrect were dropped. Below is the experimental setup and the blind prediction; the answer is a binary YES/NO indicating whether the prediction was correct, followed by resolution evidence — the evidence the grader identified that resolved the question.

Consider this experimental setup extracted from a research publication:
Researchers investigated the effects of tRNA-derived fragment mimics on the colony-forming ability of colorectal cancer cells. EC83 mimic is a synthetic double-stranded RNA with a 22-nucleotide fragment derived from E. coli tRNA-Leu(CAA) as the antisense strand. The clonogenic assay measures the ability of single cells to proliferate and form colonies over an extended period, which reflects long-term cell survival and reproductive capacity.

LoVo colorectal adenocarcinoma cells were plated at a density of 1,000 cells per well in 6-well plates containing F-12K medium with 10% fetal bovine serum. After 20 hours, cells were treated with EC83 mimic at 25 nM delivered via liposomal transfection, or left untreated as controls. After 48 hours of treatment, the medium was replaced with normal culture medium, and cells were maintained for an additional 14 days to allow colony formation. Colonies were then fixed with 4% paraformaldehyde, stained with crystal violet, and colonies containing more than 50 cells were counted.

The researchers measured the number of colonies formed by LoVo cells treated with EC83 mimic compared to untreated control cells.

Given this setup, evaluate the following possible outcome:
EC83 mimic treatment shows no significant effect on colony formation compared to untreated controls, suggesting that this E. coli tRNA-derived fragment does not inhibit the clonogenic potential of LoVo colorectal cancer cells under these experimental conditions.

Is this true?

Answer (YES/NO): NO